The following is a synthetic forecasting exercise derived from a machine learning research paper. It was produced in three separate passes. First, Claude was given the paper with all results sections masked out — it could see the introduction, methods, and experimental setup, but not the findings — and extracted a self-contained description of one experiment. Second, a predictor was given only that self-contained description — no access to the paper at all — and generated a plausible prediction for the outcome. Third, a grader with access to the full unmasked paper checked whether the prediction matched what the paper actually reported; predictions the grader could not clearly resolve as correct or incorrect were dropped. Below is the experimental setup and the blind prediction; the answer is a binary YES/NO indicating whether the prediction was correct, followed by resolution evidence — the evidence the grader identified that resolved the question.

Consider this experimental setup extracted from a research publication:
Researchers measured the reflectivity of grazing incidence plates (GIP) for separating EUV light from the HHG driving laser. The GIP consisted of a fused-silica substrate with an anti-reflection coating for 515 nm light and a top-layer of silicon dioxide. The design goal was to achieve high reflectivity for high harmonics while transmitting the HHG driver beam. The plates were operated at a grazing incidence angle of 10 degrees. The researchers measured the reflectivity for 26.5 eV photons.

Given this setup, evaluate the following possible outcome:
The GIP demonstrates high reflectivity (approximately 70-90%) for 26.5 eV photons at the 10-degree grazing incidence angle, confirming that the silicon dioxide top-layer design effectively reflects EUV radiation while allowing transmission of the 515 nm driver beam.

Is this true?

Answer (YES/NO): NO